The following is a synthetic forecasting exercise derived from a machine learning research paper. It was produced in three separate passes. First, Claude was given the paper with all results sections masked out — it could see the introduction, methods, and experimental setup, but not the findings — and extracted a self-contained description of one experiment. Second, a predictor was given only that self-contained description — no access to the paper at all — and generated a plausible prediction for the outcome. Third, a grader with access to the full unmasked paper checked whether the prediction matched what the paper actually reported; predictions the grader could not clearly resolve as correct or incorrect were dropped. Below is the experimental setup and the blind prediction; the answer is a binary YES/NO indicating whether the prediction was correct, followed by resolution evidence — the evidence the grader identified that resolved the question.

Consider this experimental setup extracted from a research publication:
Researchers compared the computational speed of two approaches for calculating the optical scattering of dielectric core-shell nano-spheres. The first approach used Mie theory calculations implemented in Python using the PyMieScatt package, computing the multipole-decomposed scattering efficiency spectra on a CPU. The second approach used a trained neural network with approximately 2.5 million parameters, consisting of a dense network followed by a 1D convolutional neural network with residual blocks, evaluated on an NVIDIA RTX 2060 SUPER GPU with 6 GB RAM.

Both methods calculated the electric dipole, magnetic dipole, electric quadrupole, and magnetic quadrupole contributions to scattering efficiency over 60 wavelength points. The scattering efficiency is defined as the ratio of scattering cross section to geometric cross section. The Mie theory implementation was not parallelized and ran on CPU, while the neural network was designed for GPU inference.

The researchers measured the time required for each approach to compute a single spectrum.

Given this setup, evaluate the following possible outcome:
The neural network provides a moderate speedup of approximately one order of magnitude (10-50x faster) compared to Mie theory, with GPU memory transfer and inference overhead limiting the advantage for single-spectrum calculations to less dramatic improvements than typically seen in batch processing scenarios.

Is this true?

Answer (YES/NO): NO